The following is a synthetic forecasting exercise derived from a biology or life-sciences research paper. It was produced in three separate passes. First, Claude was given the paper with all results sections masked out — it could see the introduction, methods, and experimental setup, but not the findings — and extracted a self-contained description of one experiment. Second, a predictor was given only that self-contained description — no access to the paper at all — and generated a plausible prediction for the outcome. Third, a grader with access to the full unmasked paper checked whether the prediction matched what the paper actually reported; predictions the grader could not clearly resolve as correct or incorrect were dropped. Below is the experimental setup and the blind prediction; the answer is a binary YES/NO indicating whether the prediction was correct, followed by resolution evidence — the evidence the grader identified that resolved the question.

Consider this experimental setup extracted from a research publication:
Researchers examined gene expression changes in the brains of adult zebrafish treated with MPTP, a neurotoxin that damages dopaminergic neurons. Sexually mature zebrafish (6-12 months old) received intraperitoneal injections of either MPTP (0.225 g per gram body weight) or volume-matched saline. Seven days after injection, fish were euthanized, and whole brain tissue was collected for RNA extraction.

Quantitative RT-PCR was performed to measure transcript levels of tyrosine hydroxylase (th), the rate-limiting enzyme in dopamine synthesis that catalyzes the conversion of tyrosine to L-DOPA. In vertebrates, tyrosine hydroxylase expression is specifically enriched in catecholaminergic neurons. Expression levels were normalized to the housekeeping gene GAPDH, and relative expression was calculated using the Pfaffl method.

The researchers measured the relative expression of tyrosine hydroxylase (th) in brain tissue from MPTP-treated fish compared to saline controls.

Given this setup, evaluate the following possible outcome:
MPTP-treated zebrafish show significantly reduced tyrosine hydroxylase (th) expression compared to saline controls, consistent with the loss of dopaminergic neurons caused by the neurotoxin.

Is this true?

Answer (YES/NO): NO